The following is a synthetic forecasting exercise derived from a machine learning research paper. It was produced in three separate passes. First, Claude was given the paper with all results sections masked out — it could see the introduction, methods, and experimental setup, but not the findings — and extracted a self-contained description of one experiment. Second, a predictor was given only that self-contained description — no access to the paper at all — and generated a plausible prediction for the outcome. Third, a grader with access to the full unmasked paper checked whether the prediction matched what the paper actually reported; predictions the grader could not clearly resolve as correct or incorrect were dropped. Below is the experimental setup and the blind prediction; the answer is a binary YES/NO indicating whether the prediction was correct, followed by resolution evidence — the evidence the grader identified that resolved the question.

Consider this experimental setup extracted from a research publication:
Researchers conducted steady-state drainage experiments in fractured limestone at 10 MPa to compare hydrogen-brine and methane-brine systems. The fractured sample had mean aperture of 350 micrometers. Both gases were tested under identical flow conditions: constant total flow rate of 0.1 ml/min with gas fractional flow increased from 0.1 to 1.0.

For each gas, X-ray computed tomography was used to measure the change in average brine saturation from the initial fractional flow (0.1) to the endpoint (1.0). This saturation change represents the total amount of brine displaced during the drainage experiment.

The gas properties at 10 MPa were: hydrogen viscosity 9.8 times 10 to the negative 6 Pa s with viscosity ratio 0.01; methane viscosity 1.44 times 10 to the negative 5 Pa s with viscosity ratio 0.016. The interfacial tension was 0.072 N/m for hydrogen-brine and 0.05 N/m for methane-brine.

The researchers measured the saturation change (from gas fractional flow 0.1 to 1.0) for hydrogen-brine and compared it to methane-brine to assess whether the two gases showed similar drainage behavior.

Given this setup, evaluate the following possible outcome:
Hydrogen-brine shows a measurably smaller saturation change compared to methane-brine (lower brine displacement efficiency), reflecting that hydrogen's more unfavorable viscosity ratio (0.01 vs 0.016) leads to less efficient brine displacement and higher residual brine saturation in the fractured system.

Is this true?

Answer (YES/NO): NO